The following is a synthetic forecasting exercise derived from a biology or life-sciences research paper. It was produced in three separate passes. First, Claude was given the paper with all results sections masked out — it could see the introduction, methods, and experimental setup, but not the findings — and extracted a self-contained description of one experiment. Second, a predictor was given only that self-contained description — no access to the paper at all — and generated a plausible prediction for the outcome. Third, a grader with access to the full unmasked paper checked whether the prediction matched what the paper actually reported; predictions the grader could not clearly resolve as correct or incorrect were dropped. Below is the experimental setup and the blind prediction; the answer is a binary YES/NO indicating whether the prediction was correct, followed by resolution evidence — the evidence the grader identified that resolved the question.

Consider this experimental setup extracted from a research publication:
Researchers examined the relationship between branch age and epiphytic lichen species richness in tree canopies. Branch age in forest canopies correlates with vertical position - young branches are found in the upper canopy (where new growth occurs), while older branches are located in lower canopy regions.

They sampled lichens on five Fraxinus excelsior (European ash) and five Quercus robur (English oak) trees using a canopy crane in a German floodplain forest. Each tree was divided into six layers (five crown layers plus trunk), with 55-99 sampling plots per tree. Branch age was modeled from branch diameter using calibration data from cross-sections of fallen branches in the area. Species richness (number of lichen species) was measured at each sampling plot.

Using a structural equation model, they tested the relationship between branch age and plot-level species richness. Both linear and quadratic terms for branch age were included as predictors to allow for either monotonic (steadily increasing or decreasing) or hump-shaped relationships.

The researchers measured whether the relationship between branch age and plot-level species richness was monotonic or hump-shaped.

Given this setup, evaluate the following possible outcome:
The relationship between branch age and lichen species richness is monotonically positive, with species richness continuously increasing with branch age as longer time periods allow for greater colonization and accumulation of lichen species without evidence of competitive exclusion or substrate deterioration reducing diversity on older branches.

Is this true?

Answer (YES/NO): NO